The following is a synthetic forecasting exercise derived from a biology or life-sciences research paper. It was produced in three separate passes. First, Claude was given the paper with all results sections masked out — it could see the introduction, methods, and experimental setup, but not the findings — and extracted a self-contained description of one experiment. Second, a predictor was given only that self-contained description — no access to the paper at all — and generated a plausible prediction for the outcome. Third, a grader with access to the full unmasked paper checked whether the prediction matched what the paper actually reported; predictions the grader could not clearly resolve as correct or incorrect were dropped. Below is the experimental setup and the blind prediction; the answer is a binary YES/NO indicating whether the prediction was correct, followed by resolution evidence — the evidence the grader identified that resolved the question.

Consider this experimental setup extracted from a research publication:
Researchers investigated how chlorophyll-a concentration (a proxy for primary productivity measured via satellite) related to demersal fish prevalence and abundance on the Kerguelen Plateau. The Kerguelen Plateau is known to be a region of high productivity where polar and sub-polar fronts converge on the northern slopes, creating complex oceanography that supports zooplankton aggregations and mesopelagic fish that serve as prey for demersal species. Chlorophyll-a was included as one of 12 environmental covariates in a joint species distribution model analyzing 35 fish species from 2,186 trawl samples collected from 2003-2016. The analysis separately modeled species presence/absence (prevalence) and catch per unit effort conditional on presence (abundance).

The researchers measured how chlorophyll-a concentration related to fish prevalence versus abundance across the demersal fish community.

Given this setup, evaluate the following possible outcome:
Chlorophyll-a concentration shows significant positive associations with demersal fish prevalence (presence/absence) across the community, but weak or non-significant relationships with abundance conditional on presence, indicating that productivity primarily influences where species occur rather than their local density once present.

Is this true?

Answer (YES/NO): NO